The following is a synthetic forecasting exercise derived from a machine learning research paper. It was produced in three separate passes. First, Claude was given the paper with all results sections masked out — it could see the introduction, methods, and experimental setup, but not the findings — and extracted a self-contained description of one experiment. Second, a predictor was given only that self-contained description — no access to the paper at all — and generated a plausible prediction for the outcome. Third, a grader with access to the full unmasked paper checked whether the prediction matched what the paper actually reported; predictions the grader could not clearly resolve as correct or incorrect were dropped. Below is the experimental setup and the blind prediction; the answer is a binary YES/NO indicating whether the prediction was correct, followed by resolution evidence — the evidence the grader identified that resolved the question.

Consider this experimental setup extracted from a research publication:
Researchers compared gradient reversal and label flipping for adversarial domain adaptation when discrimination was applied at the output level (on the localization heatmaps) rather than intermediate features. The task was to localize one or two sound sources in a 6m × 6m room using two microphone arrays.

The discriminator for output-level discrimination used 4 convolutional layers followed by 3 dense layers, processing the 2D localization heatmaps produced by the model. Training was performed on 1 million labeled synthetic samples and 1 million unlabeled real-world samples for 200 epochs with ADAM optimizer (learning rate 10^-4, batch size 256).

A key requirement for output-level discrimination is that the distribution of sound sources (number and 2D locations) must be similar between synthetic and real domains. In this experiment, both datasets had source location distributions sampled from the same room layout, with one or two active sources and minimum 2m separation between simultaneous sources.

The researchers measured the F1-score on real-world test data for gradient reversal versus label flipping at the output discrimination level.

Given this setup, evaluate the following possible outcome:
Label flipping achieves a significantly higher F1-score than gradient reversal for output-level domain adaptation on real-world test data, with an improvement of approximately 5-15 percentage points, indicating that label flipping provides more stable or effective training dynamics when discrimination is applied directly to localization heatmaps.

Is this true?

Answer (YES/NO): NO